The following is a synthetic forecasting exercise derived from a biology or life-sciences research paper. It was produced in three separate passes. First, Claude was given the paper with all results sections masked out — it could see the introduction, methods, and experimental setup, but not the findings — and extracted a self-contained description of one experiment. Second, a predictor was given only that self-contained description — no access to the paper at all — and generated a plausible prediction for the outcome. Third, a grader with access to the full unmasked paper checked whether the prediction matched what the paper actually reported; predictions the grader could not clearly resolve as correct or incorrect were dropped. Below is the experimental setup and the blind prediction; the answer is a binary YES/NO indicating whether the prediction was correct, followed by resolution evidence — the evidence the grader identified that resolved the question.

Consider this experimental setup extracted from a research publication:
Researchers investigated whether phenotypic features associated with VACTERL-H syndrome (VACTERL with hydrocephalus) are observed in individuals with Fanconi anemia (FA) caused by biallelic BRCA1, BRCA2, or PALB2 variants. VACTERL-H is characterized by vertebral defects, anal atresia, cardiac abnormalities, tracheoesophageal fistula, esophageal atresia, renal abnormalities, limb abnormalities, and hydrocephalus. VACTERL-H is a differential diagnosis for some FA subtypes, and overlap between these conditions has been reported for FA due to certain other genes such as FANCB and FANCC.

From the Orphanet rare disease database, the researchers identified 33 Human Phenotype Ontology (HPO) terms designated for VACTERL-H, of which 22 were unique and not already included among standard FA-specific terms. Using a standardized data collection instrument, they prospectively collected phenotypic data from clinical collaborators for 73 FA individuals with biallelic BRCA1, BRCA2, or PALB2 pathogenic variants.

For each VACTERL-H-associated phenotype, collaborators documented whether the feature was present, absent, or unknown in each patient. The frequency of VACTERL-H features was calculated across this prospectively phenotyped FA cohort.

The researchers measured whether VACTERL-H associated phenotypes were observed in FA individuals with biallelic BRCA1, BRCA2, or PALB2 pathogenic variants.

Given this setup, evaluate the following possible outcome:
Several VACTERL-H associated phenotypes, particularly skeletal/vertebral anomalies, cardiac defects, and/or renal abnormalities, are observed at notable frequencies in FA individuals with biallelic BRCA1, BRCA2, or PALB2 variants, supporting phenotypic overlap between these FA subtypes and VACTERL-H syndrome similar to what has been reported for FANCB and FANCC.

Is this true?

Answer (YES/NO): NO